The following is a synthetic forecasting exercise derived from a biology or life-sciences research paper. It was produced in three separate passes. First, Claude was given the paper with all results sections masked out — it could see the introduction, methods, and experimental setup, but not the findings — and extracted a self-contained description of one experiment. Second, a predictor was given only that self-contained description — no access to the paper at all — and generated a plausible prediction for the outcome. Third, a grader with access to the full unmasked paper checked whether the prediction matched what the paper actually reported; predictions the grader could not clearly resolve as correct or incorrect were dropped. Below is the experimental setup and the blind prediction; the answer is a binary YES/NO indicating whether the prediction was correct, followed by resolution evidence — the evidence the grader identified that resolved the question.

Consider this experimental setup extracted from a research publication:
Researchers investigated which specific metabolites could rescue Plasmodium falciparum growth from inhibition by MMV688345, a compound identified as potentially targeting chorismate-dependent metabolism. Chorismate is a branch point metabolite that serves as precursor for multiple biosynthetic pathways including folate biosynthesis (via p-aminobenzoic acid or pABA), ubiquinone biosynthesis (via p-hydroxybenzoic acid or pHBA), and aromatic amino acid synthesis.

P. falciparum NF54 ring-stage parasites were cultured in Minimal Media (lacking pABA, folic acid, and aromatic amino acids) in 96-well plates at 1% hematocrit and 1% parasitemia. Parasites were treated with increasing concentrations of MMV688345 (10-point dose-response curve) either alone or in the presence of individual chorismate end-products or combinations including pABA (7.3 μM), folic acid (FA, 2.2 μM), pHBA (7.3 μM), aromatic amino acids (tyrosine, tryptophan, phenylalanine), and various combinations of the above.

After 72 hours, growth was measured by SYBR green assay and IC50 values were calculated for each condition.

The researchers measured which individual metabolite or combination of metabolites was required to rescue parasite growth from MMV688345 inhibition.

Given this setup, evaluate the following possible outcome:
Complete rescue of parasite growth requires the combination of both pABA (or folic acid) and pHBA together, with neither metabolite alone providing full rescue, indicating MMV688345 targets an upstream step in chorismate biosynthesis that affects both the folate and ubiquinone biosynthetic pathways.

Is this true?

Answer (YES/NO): NO